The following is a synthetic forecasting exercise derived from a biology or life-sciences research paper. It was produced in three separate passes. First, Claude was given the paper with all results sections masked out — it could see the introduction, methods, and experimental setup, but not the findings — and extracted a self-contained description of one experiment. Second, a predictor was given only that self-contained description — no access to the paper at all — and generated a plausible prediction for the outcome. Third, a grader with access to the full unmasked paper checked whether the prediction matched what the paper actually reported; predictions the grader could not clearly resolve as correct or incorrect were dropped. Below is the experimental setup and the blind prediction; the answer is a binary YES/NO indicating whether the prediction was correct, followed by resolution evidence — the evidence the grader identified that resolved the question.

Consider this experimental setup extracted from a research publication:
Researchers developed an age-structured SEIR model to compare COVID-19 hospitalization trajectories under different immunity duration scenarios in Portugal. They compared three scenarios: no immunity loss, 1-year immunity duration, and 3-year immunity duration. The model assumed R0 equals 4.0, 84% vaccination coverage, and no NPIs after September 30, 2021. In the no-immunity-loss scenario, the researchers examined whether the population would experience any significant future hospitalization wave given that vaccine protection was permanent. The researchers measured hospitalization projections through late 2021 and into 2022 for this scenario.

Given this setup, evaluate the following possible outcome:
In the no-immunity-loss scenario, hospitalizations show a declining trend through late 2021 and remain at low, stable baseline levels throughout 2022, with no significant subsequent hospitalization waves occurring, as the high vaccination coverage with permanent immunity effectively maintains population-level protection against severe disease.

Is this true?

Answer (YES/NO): NO